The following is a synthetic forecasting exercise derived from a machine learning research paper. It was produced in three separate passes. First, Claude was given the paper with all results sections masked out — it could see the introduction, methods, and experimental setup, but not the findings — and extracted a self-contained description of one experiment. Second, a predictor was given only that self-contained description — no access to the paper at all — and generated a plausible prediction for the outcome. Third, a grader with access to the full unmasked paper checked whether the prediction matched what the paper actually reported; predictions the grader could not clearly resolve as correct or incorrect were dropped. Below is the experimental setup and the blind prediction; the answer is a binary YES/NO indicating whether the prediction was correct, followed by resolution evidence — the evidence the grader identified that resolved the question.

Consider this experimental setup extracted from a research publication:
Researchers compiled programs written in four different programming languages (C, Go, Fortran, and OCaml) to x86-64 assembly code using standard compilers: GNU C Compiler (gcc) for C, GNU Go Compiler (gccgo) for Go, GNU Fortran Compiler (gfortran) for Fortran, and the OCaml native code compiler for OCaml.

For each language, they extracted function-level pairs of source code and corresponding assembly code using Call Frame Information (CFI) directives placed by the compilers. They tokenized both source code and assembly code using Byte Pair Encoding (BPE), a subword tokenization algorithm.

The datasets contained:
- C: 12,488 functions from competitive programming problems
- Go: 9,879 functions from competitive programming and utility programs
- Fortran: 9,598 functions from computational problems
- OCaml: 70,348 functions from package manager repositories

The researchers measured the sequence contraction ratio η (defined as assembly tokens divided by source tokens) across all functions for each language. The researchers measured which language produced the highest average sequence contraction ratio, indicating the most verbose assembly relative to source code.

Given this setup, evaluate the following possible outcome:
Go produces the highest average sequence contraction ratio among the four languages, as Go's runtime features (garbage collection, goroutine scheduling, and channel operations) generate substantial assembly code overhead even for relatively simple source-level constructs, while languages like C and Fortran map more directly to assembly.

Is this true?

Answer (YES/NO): YES